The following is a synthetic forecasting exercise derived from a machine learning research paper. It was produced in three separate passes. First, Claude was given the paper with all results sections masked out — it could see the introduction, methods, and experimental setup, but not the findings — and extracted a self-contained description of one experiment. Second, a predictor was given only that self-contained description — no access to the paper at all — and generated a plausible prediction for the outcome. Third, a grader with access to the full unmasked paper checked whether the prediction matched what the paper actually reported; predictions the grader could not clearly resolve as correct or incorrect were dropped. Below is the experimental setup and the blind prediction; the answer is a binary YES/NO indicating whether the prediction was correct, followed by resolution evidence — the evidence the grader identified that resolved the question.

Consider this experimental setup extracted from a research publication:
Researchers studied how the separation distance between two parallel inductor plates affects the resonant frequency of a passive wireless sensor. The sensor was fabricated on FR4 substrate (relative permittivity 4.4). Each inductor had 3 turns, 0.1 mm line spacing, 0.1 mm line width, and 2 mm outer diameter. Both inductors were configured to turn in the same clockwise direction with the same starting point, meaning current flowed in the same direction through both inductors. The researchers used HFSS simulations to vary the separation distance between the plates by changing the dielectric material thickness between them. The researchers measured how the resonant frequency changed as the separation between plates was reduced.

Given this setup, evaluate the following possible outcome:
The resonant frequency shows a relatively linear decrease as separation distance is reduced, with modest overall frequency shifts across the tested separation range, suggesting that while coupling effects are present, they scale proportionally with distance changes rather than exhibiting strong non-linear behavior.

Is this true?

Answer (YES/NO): NO